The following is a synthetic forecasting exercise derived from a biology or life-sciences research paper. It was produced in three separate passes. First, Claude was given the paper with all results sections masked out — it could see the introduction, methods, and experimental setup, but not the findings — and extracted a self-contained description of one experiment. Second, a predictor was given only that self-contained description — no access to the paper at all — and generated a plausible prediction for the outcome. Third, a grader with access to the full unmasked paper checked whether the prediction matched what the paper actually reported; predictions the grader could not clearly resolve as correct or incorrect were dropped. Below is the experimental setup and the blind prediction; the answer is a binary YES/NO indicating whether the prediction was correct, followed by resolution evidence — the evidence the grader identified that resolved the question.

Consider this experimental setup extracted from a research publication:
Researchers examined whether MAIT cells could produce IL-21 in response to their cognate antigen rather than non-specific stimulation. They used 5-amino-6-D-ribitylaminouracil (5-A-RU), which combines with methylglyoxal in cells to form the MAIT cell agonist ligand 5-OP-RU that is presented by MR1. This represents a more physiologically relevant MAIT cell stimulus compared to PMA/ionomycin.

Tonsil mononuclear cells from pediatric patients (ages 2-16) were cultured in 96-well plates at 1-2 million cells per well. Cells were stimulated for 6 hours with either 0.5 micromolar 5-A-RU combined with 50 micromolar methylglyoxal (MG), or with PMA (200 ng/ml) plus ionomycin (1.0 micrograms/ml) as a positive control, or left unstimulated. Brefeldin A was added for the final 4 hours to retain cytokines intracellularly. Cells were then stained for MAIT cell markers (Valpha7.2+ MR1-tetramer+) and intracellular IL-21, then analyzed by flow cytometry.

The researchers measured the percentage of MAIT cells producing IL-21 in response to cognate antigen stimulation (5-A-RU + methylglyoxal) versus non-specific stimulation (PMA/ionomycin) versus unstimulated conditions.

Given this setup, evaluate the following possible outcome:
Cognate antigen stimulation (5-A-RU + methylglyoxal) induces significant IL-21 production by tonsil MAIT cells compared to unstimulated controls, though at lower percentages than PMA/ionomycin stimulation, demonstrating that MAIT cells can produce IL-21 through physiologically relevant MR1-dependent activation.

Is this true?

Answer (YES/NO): NO